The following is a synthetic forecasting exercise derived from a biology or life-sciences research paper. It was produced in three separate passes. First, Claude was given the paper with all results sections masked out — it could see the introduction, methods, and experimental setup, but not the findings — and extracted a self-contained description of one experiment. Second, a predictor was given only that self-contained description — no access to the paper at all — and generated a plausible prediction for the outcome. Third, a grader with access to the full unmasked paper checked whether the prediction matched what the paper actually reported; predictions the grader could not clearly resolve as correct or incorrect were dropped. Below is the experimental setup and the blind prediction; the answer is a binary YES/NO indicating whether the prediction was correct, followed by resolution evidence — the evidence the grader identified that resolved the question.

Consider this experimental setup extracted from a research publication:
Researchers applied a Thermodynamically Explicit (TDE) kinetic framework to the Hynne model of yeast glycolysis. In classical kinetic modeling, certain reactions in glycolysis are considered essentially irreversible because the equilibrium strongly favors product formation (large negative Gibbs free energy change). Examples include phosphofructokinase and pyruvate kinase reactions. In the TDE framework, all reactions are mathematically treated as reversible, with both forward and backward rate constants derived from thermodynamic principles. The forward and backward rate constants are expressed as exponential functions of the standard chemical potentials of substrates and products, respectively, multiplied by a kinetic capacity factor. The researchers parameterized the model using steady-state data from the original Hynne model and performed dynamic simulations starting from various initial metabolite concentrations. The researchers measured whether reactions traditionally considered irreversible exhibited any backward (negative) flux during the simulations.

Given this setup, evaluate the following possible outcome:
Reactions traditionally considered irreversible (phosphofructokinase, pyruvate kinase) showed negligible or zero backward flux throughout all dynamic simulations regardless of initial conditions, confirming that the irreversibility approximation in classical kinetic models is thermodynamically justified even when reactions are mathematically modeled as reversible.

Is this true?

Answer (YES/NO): YES